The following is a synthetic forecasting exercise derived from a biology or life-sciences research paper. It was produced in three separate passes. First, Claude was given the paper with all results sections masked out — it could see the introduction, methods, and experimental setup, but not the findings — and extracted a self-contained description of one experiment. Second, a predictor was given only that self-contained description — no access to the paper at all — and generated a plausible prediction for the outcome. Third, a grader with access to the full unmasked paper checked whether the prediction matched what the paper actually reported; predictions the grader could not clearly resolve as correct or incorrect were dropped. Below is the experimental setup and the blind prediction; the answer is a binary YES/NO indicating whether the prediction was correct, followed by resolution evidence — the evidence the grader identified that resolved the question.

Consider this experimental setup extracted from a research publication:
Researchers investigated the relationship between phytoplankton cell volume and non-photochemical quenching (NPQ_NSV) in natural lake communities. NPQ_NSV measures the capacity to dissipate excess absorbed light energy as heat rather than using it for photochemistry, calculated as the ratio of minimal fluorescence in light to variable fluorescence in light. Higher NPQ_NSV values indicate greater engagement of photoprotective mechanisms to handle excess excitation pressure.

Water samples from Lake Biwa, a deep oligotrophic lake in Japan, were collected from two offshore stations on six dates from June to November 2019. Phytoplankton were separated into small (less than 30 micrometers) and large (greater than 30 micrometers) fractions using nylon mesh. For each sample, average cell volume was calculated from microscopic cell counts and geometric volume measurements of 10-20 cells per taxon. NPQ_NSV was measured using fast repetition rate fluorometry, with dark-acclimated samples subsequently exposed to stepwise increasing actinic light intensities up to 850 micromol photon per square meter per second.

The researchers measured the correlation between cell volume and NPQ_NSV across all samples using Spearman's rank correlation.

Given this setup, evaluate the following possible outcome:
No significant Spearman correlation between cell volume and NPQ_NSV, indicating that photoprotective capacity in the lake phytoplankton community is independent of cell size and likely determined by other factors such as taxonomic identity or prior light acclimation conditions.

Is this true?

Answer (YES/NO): YES